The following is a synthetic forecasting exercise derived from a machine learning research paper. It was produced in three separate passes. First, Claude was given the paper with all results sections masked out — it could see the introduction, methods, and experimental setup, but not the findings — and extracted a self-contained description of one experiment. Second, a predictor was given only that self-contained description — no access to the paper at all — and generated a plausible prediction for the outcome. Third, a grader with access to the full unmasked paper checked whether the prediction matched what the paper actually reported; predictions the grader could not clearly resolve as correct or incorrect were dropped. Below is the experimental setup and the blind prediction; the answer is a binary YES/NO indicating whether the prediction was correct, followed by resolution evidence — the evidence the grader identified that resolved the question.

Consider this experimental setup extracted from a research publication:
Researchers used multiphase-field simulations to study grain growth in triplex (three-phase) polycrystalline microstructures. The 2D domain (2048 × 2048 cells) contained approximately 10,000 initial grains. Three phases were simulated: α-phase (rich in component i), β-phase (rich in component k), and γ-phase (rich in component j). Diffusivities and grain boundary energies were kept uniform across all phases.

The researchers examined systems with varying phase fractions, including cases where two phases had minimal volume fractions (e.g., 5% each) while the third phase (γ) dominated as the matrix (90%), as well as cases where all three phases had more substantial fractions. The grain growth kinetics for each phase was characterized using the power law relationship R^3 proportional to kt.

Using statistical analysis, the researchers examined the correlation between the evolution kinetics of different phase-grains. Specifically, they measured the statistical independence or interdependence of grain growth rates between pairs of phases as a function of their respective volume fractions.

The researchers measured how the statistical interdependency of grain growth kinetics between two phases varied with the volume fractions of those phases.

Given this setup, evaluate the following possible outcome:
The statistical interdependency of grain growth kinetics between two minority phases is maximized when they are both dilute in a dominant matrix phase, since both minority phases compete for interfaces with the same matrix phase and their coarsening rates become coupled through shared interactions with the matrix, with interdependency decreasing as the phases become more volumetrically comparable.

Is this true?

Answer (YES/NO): NO